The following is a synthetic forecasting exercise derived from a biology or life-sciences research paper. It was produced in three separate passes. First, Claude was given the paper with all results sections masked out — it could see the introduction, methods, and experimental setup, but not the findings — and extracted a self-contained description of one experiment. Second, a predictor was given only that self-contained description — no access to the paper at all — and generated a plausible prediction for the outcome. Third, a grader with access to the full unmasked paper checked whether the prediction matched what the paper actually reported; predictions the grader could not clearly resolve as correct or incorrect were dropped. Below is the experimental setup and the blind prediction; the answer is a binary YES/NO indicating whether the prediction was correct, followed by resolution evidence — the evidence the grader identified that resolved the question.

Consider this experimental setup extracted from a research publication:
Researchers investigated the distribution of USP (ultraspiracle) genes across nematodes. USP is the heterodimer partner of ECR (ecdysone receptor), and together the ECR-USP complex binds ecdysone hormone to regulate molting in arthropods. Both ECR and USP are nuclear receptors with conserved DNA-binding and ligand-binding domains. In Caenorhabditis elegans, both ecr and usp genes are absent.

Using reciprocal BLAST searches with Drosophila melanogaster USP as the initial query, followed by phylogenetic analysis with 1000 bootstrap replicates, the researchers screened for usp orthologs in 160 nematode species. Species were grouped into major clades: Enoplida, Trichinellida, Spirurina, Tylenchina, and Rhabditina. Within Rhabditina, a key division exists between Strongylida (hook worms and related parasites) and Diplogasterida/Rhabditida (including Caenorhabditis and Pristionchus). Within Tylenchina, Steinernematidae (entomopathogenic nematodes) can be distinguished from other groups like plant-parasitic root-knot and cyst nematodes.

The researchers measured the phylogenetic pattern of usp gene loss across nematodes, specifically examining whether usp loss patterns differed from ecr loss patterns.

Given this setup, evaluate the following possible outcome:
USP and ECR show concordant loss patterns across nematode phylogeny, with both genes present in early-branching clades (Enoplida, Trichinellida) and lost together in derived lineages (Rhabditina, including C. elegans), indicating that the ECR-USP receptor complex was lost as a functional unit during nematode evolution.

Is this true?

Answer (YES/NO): NO